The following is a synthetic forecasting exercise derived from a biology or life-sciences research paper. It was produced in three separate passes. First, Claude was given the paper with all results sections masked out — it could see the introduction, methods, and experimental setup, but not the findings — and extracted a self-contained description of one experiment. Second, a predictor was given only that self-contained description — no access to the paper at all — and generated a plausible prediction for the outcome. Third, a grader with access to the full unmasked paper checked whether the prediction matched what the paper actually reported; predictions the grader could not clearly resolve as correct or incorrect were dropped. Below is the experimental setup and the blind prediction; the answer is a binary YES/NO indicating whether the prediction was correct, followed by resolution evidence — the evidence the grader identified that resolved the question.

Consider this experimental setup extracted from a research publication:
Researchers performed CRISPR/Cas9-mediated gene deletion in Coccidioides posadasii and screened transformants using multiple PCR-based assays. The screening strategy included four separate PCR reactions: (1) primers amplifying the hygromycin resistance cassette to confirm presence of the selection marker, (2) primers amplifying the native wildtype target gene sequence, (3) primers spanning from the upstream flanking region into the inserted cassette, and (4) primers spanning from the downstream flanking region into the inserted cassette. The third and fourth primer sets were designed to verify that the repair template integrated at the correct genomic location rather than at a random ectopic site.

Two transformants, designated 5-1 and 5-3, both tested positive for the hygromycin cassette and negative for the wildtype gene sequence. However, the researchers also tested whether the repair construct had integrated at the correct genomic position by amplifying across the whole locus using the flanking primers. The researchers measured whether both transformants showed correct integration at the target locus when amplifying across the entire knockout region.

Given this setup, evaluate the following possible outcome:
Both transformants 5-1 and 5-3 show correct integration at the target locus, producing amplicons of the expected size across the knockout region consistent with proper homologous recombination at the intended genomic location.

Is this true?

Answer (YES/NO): NO